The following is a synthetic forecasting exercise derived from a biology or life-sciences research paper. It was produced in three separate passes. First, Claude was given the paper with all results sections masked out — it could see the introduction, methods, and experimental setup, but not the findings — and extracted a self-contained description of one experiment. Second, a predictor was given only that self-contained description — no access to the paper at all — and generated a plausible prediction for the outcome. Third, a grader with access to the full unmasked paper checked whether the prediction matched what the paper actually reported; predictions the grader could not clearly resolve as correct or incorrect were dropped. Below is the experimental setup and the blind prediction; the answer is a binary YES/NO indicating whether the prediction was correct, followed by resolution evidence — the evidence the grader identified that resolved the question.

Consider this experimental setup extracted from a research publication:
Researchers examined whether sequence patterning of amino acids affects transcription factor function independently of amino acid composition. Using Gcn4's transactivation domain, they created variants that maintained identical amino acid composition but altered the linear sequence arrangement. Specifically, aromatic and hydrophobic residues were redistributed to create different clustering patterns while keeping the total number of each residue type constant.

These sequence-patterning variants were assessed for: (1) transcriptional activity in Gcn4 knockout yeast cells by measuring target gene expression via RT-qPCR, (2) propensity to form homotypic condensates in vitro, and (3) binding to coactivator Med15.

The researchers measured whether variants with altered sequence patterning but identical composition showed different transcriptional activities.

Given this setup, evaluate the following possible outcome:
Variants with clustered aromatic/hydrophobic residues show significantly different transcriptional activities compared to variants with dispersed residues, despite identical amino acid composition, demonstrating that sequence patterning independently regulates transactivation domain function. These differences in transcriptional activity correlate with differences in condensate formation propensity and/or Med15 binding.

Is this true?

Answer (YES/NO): NO